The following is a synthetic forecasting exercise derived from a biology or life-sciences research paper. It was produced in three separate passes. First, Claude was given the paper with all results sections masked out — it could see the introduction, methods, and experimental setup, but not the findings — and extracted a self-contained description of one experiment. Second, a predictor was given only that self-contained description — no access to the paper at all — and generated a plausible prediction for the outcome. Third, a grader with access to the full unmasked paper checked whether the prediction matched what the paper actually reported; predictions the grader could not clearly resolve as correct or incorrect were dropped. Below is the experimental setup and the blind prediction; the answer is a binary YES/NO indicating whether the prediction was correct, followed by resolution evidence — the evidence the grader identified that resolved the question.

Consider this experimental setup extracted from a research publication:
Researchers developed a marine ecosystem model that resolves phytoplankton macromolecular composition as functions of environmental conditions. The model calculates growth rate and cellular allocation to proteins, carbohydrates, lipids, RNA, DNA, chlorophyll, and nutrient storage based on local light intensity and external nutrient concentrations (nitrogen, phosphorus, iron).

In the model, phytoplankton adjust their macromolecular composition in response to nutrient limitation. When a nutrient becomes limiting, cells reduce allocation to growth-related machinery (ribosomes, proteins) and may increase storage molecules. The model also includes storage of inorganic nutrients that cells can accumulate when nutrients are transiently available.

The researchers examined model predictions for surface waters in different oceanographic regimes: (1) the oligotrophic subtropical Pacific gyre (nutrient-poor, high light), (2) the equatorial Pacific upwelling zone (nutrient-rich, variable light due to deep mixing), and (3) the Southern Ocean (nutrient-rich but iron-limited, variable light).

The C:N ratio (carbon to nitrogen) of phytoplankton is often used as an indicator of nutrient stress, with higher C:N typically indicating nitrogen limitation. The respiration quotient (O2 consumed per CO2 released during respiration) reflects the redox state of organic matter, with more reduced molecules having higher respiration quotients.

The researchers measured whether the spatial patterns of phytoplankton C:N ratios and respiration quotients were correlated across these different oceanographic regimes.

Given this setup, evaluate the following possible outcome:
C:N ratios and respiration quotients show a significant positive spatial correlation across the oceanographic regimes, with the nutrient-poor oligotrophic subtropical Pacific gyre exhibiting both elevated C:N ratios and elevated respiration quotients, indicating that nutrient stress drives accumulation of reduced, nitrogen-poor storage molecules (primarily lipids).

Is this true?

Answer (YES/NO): NO